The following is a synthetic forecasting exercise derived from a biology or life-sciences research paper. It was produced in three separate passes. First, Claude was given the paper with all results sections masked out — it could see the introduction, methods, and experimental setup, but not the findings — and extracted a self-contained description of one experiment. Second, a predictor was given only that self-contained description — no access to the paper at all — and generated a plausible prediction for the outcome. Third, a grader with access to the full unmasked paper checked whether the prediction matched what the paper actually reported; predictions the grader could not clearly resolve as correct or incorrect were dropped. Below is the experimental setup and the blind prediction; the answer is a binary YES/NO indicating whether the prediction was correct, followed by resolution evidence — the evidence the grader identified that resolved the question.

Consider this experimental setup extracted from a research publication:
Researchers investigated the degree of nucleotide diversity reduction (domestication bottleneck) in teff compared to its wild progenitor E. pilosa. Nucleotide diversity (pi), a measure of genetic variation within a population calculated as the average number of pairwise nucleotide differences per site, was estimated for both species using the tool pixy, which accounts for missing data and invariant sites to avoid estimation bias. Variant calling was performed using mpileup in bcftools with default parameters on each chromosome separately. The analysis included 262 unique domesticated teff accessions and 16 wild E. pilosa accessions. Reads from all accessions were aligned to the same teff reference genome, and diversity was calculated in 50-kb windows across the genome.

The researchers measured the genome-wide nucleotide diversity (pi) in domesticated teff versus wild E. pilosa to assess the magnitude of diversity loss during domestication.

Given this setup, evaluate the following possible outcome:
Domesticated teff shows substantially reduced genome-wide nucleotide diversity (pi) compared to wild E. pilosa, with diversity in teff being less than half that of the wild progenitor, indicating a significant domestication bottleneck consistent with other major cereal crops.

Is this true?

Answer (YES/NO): YES